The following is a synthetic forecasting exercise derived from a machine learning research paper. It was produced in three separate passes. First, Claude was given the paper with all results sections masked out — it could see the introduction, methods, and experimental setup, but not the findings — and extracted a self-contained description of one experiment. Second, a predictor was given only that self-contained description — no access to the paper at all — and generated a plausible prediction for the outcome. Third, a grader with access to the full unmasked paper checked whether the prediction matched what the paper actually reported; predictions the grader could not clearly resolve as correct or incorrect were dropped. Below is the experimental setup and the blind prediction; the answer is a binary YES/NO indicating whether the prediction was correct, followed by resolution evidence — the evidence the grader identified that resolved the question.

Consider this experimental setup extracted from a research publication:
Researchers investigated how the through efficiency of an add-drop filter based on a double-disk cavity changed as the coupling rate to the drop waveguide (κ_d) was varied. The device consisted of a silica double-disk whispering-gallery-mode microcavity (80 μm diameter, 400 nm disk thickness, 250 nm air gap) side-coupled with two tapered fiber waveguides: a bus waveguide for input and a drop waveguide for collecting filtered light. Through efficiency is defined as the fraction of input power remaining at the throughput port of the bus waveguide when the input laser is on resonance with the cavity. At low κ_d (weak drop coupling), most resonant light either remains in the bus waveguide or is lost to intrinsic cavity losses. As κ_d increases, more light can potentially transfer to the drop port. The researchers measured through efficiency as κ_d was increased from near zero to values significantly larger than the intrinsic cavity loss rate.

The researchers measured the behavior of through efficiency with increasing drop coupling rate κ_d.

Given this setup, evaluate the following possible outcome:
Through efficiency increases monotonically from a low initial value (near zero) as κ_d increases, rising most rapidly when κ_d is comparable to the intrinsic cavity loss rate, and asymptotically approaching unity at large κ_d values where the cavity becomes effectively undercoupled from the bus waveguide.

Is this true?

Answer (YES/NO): NO